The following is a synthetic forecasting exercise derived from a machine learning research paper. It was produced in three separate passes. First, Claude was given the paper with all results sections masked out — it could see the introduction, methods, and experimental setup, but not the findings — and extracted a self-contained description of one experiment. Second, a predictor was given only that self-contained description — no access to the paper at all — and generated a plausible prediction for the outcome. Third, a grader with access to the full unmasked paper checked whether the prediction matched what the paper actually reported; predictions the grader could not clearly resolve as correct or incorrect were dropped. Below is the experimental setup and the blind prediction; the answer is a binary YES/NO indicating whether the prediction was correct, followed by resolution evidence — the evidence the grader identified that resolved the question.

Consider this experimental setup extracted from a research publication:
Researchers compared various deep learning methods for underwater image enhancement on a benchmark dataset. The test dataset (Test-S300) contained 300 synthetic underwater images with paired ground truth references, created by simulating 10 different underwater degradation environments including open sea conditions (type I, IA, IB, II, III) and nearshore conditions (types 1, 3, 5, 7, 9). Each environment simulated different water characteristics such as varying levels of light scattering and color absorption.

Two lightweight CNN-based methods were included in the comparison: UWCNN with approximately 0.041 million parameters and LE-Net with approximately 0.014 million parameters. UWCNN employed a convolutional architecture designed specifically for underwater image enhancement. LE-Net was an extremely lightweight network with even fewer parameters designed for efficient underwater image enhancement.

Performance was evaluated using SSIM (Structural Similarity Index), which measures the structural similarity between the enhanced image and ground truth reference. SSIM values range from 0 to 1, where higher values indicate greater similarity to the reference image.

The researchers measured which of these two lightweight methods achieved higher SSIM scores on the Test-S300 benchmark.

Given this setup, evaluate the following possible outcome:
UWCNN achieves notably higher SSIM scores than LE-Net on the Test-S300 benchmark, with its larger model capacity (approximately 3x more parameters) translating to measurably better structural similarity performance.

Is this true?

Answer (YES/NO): NO